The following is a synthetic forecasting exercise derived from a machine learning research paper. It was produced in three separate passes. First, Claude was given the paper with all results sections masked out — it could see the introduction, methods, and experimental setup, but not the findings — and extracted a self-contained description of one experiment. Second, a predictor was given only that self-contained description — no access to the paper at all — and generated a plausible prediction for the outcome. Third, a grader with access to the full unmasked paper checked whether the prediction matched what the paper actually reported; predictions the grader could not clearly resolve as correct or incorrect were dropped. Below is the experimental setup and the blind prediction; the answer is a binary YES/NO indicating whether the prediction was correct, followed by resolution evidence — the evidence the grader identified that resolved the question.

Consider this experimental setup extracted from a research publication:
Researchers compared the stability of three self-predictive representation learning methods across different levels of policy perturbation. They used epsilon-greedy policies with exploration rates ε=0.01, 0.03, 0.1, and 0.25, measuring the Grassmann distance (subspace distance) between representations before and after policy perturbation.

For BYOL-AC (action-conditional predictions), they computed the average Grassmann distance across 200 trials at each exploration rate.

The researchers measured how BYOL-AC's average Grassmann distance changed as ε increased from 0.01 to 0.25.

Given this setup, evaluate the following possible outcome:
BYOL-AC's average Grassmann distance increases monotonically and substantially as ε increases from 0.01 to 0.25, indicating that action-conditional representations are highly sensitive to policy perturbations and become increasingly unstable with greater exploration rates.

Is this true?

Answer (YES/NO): NO